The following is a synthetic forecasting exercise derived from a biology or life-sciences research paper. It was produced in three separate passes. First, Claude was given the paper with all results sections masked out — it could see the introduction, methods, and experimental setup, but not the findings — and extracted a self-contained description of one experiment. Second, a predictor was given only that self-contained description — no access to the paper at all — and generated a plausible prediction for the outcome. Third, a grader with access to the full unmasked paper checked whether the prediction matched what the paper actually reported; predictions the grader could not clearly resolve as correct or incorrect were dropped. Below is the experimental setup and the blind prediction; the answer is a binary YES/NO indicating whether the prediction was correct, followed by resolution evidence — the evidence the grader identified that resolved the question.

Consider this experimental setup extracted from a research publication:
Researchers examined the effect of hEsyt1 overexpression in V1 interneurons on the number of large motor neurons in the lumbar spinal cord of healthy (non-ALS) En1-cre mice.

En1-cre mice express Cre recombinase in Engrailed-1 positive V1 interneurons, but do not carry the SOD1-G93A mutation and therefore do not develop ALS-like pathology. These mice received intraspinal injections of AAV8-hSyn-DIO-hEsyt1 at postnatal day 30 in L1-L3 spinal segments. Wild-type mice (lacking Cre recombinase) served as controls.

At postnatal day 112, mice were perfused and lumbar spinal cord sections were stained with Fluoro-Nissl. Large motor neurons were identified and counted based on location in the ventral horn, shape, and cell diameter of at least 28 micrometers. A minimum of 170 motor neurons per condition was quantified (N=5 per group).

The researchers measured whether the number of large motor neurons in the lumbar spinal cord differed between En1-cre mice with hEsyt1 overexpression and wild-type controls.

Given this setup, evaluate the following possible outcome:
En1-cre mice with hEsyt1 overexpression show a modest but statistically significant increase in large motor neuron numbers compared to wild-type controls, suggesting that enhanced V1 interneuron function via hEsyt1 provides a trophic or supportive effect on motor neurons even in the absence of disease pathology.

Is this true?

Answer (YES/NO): NO